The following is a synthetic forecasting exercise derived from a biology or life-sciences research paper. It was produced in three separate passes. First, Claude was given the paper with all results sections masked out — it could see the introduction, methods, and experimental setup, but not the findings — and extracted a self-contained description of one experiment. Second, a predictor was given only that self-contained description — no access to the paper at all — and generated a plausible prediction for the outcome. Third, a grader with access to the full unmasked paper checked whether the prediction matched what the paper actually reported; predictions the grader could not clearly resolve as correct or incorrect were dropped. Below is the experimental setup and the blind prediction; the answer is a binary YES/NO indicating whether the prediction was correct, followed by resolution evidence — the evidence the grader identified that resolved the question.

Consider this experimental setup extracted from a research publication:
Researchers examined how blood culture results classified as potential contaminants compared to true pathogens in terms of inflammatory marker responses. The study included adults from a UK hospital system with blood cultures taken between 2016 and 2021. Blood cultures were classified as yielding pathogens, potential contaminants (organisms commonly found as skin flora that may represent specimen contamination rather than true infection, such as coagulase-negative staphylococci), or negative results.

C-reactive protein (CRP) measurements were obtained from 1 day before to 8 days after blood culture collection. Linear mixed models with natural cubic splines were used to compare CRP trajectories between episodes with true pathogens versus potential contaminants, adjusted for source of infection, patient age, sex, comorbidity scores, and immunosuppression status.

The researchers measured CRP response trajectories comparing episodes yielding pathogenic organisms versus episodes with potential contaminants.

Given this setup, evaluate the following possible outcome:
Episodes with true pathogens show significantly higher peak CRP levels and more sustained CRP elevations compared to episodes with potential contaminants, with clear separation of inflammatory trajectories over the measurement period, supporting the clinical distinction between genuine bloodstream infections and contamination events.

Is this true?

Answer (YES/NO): YES